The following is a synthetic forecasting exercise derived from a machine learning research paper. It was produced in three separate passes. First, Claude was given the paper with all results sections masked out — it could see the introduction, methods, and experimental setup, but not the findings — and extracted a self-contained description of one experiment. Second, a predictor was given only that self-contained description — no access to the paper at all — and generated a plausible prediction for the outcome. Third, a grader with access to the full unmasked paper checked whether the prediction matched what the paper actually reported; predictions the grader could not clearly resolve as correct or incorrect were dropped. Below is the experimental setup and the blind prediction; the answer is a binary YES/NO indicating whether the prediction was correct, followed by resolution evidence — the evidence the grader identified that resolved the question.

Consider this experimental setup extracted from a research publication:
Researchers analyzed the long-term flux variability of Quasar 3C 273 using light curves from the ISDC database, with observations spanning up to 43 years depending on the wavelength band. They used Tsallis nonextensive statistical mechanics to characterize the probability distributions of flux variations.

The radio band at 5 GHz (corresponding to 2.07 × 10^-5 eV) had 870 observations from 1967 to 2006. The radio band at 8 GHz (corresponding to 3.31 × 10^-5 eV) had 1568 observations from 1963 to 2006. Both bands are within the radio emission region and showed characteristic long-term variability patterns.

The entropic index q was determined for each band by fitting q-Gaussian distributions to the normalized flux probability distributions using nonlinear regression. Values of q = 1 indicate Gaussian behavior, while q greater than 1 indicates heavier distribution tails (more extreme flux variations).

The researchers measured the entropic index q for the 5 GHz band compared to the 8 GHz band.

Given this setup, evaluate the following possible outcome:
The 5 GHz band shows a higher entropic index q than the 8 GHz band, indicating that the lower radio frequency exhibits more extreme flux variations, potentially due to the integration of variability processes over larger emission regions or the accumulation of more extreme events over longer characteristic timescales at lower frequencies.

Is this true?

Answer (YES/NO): YES